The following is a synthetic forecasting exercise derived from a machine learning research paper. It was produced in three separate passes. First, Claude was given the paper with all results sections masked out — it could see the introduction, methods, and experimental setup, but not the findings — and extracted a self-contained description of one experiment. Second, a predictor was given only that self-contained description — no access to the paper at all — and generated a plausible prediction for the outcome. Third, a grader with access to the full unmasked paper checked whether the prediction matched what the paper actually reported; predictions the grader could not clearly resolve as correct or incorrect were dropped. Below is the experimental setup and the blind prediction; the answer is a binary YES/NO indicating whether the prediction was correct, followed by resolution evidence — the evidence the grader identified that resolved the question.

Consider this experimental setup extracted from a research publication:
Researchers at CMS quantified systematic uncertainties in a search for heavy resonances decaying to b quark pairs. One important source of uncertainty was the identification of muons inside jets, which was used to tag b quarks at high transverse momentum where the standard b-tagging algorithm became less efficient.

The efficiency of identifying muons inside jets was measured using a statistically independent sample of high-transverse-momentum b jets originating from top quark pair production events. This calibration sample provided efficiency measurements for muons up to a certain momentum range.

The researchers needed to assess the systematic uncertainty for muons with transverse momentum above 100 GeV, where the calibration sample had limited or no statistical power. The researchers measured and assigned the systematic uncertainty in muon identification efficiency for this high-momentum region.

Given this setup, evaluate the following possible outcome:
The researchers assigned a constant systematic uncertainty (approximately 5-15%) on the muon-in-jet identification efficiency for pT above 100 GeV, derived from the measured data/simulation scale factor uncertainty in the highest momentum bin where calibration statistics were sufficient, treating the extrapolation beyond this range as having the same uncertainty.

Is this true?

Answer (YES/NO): NO